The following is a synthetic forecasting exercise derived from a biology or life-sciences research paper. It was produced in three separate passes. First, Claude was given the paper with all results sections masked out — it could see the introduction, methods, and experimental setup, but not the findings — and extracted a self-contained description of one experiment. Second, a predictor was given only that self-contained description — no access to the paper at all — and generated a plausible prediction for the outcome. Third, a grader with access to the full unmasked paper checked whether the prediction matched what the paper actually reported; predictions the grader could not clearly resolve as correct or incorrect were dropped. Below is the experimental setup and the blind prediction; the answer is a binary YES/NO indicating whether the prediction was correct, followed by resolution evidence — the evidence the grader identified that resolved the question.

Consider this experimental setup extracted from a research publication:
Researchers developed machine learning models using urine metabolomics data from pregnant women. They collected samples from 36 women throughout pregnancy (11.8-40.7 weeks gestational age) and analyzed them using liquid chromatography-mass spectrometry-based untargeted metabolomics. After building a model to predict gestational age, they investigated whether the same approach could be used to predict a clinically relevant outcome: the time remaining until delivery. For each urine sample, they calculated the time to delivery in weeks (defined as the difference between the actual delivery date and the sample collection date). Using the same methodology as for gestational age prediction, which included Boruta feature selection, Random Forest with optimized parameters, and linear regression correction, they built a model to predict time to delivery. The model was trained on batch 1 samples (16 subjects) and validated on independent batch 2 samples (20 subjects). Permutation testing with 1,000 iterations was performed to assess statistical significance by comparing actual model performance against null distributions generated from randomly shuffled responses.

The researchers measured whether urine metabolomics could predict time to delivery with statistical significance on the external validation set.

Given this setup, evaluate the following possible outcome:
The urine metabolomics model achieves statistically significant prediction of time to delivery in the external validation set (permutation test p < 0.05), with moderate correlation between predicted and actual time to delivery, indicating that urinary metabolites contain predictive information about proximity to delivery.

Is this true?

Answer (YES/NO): NO